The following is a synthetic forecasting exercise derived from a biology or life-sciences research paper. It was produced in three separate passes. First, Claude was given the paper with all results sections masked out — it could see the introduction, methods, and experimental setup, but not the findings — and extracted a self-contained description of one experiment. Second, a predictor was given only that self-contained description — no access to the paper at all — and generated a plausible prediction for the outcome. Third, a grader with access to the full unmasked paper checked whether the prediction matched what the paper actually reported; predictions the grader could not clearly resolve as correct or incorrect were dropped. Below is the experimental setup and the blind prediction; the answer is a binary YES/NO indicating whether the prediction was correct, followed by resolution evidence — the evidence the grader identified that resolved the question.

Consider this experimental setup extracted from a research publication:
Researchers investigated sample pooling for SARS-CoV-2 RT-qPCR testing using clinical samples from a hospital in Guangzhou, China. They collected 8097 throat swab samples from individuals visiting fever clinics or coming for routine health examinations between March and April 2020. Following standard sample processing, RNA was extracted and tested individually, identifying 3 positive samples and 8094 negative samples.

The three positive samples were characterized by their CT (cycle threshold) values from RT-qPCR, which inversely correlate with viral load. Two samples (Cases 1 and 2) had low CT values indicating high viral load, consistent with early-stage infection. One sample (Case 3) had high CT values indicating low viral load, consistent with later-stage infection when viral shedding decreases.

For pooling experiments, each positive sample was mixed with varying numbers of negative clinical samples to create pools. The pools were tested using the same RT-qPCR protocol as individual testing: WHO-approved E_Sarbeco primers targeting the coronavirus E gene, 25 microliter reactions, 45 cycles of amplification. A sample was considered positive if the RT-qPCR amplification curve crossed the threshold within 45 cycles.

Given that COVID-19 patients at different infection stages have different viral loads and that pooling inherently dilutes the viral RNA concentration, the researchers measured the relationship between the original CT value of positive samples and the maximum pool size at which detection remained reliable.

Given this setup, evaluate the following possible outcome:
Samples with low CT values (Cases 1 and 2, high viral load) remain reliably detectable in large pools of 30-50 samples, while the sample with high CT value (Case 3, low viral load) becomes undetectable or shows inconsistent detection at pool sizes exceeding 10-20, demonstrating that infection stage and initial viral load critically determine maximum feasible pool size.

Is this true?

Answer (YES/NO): NO